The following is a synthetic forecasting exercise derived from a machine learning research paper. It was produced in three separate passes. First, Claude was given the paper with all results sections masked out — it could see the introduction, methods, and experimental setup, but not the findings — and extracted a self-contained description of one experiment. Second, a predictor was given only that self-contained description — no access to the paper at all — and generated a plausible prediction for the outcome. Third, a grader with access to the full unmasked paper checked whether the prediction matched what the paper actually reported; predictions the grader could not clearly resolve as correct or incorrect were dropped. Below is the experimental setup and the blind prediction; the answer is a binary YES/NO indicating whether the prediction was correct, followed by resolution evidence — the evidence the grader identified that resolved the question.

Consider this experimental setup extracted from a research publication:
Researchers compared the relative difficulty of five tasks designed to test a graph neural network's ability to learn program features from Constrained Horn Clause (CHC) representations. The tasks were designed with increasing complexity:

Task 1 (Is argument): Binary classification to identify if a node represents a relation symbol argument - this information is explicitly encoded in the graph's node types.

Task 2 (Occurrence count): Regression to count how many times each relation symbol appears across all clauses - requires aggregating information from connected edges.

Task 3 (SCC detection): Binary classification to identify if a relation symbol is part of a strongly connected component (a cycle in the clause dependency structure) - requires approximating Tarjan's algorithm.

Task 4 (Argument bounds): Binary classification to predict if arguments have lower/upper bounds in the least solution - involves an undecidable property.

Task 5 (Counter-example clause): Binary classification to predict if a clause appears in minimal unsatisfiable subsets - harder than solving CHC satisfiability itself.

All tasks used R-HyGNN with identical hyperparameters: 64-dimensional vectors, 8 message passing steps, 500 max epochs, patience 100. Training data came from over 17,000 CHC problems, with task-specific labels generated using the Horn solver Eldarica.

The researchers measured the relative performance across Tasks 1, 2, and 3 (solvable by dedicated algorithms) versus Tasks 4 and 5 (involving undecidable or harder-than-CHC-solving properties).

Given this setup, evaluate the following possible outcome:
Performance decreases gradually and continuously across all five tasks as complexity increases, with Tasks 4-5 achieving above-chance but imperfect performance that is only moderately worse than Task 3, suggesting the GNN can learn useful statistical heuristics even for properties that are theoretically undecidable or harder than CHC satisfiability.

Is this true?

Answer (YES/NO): NO